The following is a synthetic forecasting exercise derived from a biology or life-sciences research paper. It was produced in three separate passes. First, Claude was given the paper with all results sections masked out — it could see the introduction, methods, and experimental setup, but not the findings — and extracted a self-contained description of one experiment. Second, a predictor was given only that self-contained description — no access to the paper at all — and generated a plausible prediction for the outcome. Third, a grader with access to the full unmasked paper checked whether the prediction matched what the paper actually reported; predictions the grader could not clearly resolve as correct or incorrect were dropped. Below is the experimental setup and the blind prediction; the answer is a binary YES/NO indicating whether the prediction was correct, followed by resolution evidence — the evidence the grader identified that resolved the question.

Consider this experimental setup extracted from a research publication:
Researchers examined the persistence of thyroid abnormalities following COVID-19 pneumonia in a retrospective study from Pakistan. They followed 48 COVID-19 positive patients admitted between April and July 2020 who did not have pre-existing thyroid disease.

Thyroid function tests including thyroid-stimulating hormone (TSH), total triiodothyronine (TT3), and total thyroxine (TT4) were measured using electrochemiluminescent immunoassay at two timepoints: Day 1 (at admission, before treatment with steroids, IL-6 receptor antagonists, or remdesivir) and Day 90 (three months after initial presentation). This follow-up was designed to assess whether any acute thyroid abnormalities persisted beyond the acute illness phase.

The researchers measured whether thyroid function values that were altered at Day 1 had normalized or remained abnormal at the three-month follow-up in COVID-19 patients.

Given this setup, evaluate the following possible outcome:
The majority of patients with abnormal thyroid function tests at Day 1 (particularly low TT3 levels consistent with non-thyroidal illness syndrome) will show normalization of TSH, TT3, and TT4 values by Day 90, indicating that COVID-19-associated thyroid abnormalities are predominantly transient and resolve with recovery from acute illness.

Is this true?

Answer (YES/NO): NO